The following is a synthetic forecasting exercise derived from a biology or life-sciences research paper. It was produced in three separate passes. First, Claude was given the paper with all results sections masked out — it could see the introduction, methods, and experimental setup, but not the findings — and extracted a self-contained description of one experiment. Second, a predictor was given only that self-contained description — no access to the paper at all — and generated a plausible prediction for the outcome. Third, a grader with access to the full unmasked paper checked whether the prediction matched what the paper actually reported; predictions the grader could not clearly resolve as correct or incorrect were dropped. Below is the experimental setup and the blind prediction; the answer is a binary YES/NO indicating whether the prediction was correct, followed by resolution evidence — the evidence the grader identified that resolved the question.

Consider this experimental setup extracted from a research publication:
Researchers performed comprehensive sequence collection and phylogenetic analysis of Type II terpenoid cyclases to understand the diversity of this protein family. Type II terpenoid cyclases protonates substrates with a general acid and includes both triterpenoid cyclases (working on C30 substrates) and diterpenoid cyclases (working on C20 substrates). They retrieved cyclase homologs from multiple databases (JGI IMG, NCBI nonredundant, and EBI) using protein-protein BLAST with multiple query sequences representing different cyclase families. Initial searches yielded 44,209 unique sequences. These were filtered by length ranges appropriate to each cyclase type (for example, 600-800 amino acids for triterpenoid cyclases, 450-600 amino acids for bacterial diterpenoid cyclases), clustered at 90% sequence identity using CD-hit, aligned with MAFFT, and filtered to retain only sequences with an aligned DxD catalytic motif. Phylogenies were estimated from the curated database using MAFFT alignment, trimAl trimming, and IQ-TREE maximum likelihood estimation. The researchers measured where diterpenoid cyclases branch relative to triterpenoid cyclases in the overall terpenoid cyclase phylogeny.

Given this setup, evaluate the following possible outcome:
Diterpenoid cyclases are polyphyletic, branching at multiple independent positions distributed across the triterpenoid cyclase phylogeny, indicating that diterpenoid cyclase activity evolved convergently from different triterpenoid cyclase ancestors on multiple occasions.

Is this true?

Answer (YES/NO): NO